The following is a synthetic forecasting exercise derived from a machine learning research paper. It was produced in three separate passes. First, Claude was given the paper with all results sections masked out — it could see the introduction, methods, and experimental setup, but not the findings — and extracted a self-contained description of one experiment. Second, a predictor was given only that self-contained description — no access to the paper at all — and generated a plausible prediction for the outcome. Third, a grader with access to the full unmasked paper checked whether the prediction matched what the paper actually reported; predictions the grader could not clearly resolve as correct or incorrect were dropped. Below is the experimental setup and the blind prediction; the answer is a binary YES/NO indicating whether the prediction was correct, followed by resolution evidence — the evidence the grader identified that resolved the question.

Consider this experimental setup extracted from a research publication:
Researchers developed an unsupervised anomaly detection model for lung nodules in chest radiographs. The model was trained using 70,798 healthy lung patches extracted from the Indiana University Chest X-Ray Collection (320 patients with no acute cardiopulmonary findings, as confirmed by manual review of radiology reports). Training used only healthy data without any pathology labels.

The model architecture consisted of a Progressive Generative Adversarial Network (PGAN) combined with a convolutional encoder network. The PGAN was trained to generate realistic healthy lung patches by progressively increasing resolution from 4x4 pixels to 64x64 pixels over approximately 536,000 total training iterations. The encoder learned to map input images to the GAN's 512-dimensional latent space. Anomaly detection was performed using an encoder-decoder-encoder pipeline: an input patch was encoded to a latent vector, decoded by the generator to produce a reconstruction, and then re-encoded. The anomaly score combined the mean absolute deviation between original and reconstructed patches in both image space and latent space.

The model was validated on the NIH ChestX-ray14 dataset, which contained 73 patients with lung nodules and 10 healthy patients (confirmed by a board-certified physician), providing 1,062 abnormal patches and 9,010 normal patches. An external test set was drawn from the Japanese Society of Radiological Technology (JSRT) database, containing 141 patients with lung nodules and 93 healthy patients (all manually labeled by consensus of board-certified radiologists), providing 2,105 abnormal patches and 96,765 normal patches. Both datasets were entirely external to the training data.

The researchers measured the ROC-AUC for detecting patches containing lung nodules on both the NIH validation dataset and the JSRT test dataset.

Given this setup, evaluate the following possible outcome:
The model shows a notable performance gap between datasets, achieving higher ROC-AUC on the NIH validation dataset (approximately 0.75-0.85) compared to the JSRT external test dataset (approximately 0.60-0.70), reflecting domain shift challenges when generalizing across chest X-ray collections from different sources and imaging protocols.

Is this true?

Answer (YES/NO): NO